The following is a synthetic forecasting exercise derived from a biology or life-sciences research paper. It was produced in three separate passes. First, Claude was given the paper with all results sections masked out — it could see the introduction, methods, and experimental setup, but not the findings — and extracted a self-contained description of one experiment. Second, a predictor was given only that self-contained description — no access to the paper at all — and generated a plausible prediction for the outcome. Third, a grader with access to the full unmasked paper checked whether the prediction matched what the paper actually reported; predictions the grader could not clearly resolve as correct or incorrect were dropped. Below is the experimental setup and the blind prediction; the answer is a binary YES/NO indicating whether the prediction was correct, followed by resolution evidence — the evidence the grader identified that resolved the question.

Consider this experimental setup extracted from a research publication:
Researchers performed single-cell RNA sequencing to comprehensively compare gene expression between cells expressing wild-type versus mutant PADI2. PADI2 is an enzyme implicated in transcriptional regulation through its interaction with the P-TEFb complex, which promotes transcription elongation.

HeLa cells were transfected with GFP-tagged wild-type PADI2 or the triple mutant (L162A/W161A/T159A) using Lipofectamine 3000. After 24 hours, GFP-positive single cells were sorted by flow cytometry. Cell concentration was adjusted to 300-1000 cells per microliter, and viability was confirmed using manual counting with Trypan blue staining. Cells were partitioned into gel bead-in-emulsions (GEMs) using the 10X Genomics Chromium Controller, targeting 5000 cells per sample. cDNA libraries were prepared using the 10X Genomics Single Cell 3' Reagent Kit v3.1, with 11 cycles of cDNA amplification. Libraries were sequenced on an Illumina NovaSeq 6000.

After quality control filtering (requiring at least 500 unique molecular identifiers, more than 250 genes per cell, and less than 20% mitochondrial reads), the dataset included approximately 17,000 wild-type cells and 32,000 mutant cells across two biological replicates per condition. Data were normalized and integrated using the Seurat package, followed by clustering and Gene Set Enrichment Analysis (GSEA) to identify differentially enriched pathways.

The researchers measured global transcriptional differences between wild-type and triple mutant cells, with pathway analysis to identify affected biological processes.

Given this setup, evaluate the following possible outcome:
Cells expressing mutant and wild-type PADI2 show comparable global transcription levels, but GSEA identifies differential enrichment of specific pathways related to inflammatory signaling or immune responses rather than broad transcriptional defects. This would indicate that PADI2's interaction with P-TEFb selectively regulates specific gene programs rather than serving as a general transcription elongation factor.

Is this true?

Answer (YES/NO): NO